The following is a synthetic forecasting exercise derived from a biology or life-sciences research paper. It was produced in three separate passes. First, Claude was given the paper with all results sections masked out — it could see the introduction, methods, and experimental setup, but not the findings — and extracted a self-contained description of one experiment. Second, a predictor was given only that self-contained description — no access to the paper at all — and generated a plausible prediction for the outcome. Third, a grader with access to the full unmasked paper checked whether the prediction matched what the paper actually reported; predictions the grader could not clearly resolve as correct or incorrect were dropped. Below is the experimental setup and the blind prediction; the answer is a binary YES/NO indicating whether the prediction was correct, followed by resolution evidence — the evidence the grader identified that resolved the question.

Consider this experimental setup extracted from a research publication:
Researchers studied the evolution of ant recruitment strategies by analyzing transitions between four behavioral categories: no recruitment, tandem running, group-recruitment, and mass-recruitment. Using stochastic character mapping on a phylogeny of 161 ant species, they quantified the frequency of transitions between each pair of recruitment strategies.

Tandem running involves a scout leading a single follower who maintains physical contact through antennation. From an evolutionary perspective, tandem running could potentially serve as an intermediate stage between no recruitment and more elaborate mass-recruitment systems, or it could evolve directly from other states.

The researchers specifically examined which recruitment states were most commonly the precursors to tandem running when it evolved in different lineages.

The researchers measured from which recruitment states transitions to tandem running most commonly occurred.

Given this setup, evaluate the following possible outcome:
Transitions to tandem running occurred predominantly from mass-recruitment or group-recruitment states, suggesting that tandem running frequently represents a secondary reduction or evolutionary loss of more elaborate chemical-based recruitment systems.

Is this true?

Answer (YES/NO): NO